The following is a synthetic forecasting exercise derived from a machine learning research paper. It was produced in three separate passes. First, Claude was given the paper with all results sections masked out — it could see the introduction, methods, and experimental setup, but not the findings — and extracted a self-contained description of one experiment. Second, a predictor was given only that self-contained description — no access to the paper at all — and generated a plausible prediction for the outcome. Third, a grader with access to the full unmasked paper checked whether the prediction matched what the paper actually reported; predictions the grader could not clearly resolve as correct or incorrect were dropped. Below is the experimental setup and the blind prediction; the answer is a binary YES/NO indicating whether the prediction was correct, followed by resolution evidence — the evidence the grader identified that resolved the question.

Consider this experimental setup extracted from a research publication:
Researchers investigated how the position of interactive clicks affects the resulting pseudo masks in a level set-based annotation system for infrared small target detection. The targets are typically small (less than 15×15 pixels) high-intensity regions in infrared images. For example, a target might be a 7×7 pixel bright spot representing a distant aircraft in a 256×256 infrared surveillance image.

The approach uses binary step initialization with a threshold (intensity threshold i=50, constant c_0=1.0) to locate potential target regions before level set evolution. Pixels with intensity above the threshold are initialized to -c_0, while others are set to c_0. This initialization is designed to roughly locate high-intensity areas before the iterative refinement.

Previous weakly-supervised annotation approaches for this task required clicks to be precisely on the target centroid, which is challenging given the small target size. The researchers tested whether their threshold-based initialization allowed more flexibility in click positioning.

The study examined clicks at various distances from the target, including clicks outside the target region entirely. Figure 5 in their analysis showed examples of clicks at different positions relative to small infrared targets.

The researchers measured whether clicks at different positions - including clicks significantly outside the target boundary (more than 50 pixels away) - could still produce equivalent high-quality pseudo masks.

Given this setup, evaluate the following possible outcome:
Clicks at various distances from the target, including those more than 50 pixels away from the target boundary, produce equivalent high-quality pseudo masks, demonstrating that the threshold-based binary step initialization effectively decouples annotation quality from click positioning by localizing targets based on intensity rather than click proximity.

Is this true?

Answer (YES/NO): YES